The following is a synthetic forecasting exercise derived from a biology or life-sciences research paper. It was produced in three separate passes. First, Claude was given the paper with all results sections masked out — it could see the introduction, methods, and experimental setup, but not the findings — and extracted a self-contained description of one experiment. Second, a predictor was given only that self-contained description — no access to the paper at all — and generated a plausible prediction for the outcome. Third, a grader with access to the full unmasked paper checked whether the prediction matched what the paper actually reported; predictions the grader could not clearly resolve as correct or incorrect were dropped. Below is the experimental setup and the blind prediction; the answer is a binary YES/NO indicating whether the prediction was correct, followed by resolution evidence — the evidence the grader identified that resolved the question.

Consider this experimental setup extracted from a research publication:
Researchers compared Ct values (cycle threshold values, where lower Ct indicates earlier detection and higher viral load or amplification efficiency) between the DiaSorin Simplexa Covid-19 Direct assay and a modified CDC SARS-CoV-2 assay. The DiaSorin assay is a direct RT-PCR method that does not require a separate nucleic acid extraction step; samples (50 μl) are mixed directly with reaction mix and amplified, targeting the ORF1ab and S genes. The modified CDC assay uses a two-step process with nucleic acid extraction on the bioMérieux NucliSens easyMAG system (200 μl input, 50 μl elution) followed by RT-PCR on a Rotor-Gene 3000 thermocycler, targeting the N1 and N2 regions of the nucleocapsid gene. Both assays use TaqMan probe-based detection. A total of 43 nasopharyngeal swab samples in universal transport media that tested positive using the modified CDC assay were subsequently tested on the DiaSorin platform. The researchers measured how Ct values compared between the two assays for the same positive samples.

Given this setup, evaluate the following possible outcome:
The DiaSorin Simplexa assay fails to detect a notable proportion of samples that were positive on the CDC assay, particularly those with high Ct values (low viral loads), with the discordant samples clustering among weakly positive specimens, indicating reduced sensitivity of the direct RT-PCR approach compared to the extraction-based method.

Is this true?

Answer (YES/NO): NO